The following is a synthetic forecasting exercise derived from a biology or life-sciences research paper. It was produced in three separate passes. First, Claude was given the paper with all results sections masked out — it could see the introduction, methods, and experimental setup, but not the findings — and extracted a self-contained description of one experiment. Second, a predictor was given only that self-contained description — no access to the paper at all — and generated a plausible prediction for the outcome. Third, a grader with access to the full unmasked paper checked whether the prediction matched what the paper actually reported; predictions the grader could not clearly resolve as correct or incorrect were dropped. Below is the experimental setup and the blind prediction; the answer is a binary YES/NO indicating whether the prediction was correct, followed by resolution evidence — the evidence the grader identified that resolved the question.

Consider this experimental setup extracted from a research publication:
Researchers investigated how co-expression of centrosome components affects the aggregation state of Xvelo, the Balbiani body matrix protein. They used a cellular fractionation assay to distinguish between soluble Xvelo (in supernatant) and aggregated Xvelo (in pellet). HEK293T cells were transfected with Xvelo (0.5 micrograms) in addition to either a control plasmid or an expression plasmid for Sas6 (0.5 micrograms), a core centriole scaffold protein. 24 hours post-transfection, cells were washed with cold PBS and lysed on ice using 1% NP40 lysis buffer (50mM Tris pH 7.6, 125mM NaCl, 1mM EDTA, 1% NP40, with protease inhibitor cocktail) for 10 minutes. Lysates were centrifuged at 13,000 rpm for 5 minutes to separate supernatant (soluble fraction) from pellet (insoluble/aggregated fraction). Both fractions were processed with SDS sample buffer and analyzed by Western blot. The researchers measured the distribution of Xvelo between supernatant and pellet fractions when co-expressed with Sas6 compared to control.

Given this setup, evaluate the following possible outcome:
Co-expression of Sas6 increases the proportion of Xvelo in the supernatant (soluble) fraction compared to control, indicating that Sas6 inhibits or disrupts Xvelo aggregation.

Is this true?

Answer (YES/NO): NO